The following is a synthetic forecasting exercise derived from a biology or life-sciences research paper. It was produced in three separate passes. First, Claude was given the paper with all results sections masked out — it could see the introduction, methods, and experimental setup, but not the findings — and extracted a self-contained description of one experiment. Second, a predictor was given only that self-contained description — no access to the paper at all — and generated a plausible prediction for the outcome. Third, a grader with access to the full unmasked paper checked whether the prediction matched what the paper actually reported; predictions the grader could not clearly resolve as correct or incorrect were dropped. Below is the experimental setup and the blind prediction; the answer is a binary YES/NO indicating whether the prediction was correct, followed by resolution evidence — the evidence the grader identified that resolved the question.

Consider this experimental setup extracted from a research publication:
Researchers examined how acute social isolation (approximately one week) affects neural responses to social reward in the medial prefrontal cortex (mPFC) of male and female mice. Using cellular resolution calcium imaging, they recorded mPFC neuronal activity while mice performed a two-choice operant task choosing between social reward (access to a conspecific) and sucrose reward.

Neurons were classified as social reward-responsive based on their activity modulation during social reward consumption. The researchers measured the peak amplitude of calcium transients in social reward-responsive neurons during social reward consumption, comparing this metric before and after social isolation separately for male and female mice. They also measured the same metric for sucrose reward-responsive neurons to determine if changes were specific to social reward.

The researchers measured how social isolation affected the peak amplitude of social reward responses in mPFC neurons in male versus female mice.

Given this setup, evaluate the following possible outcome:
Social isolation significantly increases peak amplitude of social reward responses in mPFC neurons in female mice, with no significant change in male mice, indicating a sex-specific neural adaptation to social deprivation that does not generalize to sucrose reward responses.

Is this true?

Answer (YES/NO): NO